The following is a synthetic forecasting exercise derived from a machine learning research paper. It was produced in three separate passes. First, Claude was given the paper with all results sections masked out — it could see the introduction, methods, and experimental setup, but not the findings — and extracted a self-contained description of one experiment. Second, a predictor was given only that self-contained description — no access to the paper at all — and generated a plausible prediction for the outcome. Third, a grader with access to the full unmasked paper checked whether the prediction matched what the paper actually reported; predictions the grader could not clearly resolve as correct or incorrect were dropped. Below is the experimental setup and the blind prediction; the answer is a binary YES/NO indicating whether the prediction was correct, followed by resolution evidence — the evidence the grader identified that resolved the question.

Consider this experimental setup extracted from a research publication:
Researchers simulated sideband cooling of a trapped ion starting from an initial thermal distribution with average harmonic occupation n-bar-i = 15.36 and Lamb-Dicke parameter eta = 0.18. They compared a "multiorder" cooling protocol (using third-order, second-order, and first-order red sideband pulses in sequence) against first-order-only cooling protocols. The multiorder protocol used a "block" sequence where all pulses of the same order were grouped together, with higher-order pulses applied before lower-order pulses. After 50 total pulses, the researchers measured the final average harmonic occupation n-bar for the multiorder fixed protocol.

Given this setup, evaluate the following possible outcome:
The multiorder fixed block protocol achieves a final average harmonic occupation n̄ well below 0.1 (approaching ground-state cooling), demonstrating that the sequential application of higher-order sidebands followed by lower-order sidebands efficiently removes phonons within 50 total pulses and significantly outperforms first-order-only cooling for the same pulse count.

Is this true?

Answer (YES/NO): YES